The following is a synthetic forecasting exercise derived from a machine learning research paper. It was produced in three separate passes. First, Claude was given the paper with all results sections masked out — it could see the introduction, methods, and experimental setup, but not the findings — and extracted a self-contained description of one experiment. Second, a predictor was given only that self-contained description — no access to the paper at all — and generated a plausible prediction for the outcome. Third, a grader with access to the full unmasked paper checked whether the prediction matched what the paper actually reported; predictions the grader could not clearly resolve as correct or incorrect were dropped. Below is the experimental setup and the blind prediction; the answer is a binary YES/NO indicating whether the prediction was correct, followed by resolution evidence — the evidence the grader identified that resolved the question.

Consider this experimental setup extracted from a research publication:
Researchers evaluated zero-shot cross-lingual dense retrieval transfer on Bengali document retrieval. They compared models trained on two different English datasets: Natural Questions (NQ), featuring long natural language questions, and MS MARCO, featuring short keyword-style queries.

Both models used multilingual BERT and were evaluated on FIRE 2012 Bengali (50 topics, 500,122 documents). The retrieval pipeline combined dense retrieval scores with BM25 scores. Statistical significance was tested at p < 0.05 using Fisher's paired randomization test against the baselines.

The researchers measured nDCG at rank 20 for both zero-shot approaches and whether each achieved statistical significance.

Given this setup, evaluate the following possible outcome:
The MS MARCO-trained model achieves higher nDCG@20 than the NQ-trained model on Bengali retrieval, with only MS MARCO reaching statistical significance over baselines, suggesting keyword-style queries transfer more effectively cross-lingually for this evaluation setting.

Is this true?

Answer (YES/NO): NO